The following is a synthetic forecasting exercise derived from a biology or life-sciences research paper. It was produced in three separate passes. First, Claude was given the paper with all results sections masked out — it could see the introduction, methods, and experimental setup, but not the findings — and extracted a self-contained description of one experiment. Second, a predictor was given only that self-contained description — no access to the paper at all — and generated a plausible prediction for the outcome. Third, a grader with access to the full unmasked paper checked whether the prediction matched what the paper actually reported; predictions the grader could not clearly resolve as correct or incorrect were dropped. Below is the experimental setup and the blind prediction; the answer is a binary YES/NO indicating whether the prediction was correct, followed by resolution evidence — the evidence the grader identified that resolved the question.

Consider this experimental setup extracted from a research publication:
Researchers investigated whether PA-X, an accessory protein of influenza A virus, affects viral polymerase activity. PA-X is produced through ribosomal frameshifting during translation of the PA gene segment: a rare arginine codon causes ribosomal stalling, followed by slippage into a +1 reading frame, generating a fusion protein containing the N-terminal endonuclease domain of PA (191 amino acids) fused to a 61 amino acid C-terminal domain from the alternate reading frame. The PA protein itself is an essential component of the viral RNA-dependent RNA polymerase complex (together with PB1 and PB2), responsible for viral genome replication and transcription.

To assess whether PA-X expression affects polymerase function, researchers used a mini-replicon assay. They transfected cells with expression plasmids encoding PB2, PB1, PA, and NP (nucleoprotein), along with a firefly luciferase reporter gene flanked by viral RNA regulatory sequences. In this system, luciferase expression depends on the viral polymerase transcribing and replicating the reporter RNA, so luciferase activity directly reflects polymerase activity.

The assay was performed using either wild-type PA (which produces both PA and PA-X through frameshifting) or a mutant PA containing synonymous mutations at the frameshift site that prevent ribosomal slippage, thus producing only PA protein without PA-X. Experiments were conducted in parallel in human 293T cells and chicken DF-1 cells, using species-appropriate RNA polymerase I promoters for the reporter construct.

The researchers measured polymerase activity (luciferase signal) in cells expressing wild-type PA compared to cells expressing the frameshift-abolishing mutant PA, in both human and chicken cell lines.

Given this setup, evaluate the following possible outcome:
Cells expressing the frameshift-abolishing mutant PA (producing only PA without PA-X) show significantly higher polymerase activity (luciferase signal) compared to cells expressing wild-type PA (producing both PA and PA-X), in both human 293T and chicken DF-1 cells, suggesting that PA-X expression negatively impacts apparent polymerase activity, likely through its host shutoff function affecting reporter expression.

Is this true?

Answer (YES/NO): NO